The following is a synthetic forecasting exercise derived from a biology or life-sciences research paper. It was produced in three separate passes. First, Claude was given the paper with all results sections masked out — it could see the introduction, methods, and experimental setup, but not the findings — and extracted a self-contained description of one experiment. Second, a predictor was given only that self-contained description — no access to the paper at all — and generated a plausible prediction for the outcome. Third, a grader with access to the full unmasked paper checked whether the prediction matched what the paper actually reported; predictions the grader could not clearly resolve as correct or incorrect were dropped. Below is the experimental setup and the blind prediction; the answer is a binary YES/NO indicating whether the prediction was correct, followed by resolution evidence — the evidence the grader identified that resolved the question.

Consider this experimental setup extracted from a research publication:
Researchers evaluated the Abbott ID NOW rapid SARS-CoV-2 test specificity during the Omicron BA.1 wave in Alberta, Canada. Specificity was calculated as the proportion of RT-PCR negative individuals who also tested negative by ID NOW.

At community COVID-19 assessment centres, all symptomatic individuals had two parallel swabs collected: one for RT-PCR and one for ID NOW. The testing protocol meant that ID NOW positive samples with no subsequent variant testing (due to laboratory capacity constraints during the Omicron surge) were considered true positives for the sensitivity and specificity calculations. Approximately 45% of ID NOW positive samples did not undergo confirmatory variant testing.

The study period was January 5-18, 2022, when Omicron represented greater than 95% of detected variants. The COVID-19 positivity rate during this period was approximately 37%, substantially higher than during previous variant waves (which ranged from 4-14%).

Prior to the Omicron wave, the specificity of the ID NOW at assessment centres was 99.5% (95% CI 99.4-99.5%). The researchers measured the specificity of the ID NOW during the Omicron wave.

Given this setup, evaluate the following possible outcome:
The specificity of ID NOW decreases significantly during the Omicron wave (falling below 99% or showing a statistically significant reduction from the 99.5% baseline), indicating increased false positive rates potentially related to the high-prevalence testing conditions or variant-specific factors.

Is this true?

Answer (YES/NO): YES